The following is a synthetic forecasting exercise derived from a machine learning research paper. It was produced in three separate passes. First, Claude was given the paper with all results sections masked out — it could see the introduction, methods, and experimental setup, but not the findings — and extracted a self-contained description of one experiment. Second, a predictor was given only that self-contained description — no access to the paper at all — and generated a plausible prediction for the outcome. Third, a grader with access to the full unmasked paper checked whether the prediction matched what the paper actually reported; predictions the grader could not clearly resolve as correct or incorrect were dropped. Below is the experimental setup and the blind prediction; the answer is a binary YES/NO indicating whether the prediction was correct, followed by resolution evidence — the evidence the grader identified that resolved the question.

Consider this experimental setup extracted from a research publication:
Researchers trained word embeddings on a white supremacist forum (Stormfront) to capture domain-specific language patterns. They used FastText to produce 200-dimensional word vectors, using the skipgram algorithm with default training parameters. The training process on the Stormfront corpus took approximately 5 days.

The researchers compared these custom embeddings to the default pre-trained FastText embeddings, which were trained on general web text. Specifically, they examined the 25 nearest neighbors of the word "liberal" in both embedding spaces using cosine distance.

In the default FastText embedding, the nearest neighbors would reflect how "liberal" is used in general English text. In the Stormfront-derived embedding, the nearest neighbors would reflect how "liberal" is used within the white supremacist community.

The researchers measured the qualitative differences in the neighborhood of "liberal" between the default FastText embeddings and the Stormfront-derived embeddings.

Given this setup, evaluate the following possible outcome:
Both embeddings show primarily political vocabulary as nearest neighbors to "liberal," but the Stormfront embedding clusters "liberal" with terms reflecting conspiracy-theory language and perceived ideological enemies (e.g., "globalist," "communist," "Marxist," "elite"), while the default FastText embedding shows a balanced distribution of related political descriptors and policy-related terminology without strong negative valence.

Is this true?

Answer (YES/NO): NO